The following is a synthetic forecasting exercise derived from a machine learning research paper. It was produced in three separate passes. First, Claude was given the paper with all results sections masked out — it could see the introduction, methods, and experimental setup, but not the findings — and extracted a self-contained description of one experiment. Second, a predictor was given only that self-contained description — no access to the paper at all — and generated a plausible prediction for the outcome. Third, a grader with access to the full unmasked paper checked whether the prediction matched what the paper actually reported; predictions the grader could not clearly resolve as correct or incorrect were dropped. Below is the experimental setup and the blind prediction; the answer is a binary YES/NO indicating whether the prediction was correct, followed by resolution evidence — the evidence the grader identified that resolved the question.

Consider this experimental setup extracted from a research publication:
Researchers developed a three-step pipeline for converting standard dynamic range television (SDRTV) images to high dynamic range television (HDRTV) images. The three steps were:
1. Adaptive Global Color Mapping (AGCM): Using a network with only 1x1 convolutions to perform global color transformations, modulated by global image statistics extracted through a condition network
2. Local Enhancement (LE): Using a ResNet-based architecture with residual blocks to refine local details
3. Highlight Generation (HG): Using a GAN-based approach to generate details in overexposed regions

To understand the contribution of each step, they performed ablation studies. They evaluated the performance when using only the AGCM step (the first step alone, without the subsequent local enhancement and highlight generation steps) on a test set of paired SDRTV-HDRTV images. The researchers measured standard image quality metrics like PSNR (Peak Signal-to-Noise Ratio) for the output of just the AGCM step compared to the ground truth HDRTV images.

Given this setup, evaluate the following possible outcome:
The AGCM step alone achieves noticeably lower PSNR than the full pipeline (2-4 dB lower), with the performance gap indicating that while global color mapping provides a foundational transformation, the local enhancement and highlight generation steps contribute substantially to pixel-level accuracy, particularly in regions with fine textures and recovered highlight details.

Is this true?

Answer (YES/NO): NO